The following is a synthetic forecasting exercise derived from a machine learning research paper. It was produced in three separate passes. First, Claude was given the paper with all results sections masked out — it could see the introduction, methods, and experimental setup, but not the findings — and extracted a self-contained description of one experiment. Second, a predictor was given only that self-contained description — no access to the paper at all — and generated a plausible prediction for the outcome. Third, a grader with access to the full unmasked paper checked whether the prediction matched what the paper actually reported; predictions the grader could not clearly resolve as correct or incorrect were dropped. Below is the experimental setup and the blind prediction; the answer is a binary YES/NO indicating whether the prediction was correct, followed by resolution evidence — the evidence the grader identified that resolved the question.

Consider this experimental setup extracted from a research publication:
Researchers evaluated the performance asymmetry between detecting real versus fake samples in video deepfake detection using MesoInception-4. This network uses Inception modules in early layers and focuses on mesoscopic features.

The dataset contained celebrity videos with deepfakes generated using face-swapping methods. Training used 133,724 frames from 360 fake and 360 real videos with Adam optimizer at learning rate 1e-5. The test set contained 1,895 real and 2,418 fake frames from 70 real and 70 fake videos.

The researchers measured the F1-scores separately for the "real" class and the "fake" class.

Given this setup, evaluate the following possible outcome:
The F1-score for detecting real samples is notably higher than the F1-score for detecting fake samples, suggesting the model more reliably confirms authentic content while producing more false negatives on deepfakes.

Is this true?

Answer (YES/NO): NO